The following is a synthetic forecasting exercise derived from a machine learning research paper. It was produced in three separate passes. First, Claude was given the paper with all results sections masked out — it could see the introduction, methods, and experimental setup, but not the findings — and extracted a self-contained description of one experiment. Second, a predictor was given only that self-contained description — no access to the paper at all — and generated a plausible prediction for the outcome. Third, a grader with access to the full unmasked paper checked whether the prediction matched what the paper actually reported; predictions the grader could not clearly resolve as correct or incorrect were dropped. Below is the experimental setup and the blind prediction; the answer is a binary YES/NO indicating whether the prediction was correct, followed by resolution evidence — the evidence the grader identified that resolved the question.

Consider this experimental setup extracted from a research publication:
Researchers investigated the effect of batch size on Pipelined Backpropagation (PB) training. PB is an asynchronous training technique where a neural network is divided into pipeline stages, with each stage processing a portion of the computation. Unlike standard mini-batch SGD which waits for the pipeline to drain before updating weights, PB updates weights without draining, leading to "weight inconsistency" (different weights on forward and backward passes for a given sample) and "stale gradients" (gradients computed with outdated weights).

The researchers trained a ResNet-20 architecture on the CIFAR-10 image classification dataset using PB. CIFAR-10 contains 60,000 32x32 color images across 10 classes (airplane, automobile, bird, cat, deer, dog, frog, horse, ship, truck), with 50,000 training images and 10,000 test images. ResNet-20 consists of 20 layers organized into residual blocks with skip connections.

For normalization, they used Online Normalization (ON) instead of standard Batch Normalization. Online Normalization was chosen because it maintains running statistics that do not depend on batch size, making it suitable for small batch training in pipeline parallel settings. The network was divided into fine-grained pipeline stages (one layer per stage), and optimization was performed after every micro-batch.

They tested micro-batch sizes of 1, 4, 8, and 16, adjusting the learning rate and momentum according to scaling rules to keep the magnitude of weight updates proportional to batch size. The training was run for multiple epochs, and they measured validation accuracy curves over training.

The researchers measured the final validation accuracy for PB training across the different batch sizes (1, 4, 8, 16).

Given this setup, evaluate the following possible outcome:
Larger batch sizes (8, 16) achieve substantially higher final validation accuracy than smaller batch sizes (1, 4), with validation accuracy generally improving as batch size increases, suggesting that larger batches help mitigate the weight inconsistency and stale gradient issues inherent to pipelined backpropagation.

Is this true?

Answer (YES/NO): NO